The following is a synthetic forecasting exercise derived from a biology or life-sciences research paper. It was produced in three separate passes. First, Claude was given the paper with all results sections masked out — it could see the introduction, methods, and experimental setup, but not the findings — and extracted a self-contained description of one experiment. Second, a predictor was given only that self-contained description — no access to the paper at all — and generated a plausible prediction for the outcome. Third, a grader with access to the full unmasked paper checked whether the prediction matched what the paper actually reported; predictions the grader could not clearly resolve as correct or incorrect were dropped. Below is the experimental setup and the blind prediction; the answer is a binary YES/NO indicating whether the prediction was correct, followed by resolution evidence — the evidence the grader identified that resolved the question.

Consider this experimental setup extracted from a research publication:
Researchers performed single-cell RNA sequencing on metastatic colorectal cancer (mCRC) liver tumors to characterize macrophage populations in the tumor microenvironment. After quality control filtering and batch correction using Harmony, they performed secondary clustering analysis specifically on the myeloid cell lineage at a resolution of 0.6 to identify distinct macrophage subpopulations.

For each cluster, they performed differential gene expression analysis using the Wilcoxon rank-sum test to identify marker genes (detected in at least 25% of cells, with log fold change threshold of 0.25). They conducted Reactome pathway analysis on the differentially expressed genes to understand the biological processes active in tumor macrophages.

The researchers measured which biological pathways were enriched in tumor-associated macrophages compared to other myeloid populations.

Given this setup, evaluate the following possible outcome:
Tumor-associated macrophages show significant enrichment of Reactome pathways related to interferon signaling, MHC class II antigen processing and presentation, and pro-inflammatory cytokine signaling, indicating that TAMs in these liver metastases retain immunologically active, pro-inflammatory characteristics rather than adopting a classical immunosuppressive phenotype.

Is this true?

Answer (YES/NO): NO